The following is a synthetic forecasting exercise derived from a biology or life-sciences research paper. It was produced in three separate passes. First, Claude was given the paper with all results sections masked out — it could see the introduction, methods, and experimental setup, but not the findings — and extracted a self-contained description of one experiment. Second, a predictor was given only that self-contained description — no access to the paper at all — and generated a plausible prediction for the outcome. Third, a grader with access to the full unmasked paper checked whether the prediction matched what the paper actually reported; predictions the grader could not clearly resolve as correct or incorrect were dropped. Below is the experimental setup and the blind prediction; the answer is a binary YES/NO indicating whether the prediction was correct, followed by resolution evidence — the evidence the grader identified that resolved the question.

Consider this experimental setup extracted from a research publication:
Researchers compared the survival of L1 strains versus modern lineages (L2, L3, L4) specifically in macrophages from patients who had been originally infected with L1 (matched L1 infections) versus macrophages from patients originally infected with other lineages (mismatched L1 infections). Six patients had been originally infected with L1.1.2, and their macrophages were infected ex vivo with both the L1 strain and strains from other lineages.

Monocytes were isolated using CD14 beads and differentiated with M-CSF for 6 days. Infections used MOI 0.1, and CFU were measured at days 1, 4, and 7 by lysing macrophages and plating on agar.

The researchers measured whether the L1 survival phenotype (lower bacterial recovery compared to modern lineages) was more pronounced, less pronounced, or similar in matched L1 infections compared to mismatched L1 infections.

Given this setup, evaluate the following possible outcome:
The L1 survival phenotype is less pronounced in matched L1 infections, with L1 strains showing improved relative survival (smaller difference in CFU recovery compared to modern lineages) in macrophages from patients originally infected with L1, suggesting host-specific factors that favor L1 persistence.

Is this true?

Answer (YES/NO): NO